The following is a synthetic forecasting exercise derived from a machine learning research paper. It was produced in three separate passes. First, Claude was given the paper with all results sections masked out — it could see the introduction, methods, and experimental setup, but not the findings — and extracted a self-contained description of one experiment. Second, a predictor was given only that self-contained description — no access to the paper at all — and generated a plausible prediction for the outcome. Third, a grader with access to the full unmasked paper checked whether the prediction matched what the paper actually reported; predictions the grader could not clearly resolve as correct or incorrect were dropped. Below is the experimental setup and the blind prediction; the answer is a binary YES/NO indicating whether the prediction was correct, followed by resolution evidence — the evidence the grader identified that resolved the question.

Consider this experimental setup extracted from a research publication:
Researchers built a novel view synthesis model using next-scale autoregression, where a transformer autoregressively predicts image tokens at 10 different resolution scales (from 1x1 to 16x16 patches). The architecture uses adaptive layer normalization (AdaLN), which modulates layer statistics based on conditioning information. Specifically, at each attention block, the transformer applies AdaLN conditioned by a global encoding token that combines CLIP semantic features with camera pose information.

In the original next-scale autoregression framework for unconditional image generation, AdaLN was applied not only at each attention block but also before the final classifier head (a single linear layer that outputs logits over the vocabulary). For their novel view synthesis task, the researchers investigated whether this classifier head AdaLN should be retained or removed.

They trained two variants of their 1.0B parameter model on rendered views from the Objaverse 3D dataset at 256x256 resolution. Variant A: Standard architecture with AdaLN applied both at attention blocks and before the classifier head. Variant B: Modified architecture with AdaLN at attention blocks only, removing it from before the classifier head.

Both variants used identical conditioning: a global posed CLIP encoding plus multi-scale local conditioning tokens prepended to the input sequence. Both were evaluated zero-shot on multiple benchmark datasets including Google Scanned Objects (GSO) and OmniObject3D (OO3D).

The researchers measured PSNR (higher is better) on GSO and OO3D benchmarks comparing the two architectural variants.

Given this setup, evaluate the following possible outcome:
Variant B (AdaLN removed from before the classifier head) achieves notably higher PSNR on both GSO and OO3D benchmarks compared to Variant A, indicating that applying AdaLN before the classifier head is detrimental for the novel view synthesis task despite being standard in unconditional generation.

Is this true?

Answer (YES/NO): YES